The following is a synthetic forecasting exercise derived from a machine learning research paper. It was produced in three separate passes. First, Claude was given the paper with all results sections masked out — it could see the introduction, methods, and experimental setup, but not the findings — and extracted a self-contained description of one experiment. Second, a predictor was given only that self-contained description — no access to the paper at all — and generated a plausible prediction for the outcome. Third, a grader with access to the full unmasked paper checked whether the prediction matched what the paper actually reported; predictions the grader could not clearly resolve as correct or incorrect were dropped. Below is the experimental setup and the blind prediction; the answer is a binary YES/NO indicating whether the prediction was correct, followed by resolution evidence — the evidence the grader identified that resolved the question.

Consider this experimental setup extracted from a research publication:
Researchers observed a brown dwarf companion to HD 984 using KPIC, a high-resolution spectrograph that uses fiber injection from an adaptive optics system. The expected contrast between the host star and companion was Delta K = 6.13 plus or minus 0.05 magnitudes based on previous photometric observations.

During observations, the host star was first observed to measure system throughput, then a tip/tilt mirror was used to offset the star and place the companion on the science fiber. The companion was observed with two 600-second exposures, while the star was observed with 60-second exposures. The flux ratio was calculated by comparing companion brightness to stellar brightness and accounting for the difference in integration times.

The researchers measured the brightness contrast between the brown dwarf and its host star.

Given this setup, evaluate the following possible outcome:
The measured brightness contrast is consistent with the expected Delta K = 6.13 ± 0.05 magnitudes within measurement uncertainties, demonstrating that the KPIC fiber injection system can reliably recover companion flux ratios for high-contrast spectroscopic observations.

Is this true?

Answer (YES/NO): NO